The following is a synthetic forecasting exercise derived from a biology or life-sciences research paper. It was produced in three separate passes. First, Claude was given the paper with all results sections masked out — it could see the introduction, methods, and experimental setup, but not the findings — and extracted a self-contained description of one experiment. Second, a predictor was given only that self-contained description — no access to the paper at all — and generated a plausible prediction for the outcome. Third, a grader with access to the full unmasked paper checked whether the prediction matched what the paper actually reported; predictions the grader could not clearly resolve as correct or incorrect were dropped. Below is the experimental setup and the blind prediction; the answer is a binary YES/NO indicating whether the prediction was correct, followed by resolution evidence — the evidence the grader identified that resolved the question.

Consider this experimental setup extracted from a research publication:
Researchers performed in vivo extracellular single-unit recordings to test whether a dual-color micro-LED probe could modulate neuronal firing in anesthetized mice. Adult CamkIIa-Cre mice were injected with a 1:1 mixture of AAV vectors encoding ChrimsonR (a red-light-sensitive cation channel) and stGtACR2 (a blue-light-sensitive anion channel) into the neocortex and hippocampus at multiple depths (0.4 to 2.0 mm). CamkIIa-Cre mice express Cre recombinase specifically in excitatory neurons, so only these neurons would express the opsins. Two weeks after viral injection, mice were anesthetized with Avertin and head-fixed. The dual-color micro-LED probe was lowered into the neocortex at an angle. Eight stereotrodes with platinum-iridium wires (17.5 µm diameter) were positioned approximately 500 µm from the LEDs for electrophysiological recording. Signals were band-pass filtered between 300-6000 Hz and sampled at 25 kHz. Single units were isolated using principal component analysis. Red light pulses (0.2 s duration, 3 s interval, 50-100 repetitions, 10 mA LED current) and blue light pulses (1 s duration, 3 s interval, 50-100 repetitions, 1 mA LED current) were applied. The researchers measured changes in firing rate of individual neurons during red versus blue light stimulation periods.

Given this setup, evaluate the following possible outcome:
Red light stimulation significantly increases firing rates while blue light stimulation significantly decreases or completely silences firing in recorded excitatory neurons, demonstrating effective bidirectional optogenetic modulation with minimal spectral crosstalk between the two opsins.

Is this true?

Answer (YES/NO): YES